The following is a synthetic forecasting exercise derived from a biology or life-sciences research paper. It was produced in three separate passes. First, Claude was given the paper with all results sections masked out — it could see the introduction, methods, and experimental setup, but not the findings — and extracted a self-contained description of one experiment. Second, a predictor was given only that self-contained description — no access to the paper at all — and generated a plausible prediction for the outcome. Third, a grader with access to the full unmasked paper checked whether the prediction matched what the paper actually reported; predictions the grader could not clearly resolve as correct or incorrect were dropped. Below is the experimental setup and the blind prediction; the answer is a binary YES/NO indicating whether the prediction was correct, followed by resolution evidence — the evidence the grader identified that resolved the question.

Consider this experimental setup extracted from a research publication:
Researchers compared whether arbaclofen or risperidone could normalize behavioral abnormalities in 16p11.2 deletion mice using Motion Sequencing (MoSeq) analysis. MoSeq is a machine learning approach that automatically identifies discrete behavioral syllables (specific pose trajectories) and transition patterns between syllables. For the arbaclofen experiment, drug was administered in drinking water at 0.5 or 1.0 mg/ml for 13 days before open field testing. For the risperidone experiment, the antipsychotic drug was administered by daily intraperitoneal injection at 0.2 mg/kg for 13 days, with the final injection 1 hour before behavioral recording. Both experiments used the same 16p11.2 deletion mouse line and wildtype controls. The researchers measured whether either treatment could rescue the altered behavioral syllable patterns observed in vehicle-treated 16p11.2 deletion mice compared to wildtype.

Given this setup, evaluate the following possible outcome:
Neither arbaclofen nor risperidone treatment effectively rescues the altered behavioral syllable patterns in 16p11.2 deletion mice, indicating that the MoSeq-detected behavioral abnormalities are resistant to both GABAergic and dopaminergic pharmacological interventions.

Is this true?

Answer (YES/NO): NO